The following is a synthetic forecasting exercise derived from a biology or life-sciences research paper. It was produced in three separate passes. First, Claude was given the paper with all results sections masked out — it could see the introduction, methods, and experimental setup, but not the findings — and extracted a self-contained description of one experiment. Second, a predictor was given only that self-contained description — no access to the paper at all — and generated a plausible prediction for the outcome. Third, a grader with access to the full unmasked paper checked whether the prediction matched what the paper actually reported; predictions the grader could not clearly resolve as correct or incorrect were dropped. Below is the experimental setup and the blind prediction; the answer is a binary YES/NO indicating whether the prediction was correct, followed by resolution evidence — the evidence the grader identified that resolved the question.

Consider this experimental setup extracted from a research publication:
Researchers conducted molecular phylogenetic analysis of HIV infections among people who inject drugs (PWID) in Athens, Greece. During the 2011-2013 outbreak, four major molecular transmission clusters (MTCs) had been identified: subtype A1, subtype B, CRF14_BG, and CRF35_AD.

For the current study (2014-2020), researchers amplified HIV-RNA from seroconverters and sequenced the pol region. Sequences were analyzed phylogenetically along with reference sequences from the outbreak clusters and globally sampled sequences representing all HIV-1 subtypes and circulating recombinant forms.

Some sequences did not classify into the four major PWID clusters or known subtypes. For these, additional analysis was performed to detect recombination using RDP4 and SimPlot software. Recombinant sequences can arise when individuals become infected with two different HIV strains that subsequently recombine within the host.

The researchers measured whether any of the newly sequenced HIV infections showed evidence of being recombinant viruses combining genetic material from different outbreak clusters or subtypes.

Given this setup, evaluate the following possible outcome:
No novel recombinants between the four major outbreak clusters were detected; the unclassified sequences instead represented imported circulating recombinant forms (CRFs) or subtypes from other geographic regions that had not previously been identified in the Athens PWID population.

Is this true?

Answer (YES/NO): NO